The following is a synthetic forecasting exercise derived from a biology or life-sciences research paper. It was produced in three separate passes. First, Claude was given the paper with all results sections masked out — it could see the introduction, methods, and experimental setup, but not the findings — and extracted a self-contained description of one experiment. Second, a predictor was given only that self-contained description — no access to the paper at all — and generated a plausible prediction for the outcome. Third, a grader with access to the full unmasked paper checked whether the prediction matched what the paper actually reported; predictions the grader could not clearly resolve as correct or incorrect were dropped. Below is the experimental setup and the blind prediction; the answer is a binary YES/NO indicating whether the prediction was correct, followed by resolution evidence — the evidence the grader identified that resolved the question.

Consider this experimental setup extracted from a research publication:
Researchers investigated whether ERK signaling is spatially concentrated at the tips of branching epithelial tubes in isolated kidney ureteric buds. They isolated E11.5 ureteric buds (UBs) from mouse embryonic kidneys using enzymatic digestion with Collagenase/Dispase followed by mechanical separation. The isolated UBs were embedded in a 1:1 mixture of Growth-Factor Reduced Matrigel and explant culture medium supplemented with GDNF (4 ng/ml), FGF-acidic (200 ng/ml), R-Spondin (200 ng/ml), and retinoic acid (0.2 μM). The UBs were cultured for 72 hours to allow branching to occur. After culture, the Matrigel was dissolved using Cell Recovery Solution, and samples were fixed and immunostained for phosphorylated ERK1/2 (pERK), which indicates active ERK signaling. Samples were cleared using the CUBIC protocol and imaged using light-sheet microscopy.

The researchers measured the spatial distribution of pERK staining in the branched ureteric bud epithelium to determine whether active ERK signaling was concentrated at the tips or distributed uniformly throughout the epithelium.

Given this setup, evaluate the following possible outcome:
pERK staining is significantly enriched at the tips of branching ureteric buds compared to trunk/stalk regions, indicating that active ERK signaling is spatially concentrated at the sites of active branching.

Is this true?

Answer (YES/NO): YES